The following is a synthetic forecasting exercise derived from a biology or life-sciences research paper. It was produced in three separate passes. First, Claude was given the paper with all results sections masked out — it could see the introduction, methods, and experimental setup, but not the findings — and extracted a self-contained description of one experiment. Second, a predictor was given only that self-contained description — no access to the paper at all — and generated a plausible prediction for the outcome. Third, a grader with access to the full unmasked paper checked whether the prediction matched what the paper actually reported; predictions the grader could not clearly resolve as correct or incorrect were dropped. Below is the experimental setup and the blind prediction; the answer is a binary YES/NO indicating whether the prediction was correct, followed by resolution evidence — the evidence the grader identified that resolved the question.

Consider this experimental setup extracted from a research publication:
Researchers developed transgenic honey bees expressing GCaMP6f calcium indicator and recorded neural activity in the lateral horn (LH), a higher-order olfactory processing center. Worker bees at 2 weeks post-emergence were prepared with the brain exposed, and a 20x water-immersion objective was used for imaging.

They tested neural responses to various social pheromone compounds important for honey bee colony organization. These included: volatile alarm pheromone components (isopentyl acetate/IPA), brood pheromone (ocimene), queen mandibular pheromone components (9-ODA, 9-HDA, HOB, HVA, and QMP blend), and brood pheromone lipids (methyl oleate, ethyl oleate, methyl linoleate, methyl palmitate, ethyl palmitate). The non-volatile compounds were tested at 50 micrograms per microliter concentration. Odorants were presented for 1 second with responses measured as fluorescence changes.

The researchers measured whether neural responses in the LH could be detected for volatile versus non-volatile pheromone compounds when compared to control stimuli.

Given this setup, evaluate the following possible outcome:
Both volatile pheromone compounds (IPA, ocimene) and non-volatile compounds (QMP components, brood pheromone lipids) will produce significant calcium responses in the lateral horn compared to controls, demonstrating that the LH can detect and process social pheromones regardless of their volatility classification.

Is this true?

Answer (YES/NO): NO